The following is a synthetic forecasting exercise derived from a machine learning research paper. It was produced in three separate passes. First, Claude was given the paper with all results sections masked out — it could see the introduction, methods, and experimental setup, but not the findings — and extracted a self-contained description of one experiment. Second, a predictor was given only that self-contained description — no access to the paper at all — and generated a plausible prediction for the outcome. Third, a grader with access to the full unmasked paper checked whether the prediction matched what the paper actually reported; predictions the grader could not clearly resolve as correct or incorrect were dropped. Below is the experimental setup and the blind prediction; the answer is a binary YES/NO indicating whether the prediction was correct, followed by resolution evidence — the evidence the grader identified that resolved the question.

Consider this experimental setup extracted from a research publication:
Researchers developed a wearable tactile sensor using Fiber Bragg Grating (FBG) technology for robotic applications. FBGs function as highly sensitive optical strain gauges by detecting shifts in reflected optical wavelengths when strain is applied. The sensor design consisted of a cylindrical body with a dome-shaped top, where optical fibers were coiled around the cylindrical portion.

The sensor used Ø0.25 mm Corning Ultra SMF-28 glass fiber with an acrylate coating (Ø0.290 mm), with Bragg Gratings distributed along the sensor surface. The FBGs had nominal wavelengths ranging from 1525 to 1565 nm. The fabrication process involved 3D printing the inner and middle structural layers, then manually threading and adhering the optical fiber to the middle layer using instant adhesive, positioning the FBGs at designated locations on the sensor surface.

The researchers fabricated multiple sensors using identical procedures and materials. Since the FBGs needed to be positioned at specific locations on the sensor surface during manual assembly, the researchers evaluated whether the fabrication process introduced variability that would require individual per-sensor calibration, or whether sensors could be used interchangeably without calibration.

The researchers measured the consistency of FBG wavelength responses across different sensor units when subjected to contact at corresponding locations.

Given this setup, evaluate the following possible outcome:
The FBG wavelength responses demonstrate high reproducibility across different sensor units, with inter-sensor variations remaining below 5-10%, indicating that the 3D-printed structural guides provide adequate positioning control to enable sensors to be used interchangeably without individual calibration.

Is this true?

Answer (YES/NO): NO